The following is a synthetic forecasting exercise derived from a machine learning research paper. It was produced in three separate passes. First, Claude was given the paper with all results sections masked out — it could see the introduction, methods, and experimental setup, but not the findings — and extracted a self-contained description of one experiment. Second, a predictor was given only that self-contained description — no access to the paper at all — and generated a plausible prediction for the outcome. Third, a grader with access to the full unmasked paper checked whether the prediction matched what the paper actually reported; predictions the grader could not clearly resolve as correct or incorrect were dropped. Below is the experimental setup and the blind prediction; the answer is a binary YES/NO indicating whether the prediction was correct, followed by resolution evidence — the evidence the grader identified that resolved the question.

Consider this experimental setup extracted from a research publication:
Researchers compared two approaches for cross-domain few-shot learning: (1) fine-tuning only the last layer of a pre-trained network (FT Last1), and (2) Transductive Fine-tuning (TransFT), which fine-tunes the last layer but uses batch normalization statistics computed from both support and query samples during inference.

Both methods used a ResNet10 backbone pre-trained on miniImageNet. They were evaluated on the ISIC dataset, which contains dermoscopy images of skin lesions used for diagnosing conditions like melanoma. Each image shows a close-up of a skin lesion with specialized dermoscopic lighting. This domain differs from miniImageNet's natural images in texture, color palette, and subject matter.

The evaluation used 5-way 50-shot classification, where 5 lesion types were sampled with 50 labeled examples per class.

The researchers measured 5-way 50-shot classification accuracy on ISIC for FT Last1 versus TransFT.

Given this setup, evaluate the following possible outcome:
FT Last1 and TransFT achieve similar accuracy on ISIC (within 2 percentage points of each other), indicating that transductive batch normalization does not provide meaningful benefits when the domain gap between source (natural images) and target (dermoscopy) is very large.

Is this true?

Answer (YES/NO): NO